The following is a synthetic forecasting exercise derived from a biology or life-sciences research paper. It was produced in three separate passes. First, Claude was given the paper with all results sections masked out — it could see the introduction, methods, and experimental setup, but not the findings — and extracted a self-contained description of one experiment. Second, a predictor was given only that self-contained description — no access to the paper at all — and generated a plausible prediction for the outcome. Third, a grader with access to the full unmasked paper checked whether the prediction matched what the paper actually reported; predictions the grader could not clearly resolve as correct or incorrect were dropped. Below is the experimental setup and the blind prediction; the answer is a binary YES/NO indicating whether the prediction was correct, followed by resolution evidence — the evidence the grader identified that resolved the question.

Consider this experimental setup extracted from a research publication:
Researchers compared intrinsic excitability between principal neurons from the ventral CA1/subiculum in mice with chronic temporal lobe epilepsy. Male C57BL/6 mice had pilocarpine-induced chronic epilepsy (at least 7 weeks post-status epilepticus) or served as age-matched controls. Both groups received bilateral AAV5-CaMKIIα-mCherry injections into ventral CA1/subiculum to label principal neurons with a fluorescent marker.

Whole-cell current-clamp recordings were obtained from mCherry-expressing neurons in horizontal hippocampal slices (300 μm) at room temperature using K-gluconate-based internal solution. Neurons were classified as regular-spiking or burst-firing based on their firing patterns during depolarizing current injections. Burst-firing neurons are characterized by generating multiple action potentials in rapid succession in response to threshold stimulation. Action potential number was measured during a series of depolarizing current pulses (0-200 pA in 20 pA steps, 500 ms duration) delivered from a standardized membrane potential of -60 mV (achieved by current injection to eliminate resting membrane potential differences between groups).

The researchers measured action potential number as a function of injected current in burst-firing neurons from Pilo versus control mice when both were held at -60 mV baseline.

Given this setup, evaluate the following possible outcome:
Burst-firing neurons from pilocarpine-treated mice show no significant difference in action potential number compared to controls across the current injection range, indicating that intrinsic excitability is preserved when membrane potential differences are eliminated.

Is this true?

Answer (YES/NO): NO